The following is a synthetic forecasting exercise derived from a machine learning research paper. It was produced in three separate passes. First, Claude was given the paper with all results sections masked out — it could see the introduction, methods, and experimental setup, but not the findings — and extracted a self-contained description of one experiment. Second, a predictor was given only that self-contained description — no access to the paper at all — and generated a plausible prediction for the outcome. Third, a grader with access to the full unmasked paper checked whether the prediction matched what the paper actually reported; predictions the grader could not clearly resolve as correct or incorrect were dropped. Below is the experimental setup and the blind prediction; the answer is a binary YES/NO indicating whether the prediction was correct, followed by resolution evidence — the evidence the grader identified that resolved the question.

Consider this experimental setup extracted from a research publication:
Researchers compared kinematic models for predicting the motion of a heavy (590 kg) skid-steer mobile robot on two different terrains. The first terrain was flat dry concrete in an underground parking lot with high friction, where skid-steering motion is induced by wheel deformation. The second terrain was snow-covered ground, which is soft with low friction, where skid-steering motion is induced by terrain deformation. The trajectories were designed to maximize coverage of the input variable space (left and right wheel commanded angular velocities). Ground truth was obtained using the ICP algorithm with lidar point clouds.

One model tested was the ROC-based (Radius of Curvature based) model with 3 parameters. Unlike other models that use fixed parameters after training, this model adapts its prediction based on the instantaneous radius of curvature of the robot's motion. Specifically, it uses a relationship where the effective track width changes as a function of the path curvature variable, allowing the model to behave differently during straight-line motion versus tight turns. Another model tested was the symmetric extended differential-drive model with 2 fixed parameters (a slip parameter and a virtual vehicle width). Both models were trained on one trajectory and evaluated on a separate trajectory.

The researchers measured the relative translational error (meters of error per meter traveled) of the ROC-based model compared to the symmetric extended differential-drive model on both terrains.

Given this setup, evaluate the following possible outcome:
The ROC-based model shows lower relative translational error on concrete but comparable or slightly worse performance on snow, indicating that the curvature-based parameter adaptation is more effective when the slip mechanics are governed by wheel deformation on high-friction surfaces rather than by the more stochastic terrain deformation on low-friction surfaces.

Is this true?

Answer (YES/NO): NO